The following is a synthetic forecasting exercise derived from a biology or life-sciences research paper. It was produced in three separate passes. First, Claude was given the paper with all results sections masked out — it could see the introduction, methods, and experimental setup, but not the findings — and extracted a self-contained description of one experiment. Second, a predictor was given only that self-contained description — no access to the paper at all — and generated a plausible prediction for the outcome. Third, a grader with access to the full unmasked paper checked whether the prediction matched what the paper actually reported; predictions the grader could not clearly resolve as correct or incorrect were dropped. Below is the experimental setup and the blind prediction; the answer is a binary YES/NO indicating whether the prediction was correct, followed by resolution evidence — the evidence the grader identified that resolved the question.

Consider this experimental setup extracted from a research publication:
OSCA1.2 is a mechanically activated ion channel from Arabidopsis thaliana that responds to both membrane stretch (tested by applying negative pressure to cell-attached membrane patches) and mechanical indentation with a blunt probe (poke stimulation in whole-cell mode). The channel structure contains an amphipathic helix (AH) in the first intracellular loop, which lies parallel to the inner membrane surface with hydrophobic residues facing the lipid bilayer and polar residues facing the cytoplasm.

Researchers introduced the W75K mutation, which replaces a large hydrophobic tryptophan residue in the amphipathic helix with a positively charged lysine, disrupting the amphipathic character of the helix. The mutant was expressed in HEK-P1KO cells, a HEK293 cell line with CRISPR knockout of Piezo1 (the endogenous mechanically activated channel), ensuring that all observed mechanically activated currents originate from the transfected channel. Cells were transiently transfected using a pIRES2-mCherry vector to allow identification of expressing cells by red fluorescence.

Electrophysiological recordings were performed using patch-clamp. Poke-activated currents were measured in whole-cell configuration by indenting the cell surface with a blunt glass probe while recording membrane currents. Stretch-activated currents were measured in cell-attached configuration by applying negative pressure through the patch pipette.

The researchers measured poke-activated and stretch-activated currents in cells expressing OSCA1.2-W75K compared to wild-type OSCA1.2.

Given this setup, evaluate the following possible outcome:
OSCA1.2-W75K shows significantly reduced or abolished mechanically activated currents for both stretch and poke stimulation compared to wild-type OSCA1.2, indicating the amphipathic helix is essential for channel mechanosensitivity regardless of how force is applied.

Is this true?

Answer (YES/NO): NO